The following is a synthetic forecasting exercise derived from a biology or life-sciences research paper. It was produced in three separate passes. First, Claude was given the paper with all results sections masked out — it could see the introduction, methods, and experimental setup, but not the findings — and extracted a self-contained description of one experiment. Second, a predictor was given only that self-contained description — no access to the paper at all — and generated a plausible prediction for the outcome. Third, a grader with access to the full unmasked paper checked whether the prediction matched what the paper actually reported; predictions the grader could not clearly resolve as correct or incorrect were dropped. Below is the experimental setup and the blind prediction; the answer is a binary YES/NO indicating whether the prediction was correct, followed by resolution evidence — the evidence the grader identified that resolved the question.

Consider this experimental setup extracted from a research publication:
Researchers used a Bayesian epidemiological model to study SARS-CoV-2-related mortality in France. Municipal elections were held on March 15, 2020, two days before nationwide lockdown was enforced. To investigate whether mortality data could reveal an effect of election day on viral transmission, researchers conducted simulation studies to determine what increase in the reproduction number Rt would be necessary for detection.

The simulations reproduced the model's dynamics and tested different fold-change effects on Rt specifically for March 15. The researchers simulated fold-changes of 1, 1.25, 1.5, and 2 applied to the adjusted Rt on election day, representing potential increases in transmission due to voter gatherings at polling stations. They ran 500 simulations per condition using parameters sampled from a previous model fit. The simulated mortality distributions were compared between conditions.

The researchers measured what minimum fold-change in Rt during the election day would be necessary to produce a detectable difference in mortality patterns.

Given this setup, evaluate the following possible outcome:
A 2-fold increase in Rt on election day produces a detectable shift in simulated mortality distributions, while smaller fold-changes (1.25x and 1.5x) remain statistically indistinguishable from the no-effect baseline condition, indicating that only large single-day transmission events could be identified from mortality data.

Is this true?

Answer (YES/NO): YES